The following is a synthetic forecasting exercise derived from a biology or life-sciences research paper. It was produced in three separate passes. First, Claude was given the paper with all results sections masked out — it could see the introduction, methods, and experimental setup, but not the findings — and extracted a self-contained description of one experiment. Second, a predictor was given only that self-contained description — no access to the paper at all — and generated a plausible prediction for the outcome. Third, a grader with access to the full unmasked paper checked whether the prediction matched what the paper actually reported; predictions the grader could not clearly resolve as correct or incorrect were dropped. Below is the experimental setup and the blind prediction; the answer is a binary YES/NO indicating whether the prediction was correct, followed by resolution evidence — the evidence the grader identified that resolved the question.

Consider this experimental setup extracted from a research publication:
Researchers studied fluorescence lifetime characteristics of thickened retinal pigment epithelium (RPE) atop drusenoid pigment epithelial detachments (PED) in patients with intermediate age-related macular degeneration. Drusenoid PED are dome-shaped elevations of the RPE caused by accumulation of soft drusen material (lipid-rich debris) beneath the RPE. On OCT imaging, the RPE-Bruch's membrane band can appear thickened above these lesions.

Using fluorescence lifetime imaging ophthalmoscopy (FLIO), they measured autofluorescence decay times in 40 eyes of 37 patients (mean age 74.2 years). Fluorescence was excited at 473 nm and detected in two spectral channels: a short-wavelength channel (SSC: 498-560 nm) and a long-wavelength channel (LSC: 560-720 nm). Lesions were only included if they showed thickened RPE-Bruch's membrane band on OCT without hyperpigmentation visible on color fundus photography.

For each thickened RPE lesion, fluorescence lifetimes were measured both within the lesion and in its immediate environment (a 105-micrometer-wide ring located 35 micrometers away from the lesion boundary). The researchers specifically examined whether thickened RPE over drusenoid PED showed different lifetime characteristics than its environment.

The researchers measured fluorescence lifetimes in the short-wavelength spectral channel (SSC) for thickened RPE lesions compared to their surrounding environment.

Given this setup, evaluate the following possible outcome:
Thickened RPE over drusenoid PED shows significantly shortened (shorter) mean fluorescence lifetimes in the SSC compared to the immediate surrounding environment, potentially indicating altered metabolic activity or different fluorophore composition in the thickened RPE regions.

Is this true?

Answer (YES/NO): YES